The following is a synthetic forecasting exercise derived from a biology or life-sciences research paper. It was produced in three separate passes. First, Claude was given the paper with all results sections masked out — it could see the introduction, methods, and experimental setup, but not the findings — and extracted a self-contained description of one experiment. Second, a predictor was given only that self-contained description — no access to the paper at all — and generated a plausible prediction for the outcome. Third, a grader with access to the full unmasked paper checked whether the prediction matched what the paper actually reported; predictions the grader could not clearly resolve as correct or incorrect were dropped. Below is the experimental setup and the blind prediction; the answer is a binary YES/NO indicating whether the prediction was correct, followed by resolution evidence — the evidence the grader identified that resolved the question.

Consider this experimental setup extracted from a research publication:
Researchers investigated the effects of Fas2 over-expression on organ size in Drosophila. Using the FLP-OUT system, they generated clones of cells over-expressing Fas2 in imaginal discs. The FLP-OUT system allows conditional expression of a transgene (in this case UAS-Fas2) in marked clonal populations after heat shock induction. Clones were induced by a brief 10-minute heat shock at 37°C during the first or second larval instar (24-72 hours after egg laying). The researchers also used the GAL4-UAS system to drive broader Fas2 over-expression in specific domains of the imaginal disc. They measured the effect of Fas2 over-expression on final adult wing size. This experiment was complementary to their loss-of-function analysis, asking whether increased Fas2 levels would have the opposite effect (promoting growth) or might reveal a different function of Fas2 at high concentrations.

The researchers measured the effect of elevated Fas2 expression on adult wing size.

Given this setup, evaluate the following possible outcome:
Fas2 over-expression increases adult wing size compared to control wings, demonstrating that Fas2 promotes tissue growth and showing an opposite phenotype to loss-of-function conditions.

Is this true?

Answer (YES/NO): NO